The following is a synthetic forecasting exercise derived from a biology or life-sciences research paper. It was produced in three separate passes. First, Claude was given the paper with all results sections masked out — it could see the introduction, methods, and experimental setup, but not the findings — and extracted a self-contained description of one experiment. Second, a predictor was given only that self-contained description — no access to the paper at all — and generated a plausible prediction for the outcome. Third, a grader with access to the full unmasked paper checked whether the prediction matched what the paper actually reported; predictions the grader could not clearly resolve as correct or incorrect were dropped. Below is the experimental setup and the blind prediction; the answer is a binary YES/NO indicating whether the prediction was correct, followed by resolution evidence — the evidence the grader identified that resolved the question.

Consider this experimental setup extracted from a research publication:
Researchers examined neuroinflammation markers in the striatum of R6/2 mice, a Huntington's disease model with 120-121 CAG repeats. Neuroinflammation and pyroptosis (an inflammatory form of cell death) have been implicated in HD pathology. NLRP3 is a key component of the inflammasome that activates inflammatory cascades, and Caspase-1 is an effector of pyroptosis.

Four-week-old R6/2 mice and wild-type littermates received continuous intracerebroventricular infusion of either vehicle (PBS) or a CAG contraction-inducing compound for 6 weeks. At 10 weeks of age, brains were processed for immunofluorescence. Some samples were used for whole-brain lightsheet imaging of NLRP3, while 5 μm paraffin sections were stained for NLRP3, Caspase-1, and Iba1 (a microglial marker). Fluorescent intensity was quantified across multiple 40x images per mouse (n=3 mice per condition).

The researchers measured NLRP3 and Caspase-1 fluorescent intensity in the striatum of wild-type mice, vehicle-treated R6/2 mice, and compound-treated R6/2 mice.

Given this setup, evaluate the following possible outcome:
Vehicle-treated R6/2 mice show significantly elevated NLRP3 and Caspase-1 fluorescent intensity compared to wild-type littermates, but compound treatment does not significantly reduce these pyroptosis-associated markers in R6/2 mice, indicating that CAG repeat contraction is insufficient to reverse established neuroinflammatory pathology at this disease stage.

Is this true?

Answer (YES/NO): NO